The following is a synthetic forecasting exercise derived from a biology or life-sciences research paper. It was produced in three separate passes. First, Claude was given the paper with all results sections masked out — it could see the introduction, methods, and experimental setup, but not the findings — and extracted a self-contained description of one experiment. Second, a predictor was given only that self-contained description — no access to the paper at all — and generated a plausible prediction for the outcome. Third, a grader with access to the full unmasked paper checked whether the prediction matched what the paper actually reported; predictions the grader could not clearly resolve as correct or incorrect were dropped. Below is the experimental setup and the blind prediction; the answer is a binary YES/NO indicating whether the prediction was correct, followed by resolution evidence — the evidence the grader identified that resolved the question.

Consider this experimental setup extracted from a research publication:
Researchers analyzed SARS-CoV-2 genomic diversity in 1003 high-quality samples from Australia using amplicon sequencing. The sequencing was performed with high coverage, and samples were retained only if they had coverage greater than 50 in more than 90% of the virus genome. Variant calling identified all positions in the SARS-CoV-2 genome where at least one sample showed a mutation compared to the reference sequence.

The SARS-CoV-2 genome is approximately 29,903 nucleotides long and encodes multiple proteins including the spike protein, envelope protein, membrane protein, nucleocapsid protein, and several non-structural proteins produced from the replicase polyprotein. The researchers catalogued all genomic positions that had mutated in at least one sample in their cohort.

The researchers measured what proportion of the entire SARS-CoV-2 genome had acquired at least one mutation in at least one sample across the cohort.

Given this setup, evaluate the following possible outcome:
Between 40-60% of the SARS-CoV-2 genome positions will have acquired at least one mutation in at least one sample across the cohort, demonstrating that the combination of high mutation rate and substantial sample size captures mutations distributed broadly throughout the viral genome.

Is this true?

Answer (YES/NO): NO